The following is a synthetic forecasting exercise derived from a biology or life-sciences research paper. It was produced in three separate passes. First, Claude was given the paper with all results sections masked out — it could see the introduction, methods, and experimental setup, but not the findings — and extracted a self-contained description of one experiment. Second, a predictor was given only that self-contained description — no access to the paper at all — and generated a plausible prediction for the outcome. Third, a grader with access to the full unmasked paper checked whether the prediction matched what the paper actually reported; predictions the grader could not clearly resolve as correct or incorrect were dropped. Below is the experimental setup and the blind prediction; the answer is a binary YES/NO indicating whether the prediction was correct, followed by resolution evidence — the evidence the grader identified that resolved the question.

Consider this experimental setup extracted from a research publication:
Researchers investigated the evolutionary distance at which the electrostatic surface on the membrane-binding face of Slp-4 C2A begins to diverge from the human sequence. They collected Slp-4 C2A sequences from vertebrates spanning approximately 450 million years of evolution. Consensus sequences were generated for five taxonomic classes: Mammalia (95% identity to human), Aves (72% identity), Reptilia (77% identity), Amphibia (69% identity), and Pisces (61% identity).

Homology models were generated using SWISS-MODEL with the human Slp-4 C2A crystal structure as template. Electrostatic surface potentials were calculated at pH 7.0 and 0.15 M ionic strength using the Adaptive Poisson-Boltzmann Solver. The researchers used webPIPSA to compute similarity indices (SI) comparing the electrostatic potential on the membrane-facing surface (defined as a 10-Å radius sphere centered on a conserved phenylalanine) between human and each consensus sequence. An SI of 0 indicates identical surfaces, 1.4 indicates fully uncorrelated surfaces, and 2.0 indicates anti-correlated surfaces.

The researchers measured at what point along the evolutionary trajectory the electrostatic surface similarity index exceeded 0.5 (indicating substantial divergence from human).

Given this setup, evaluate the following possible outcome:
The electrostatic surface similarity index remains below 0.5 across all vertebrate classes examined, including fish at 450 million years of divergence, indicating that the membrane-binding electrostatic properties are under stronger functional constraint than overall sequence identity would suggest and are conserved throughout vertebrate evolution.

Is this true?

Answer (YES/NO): YES